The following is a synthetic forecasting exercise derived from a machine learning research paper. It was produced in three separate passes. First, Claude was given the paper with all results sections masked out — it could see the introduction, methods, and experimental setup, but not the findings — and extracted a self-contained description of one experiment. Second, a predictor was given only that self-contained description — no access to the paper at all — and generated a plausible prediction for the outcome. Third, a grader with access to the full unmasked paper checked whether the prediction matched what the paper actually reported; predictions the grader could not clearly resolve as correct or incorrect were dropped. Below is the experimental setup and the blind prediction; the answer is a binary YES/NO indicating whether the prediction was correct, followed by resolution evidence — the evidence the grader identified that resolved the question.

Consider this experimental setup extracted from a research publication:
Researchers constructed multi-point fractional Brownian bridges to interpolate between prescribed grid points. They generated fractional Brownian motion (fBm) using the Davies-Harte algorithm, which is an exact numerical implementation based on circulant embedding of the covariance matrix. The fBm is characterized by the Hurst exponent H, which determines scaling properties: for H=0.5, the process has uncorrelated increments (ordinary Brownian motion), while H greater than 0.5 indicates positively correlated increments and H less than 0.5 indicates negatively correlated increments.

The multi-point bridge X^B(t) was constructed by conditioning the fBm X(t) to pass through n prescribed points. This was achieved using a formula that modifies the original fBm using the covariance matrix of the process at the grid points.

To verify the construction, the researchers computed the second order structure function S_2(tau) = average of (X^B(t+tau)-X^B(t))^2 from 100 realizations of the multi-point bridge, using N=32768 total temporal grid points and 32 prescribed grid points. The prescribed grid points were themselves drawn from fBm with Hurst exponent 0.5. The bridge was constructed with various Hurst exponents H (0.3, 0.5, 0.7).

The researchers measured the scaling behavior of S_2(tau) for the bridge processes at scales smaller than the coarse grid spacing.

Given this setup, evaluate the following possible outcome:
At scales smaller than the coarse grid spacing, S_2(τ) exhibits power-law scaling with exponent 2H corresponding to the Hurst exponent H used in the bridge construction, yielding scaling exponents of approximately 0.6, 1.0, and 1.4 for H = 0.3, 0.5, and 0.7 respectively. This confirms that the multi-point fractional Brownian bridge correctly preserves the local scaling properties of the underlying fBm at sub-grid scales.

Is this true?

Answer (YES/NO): NO